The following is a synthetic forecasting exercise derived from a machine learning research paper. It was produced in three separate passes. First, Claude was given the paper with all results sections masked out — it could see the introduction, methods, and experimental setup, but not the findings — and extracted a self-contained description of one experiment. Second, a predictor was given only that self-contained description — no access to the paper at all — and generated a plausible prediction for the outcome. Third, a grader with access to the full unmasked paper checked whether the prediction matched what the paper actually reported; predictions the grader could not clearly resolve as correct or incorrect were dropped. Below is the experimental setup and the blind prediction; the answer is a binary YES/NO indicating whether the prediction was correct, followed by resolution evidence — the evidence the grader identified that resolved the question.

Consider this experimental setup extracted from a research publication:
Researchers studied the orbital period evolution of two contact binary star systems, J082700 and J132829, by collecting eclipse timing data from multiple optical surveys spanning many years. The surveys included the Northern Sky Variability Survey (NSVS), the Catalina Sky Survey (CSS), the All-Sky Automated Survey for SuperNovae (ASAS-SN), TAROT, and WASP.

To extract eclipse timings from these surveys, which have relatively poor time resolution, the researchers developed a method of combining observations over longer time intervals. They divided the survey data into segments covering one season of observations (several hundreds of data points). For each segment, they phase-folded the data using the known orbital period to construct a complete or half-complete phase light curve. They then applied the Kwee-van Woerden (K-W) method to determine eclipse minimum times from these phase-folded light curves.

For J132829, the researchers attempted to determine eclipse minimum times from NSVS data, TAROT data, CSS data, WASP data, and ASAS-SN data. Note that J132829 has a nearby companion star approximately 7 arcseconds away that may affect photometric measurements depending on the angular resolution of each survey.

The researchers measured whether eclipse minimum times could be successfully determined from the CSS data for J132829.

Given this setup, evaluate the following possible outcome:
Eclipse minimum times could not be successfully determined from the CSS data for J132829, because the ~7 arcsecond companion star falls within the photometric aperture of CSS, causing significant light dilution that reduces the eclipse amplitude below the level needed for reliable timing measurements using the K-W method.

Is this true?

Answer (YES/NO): NO